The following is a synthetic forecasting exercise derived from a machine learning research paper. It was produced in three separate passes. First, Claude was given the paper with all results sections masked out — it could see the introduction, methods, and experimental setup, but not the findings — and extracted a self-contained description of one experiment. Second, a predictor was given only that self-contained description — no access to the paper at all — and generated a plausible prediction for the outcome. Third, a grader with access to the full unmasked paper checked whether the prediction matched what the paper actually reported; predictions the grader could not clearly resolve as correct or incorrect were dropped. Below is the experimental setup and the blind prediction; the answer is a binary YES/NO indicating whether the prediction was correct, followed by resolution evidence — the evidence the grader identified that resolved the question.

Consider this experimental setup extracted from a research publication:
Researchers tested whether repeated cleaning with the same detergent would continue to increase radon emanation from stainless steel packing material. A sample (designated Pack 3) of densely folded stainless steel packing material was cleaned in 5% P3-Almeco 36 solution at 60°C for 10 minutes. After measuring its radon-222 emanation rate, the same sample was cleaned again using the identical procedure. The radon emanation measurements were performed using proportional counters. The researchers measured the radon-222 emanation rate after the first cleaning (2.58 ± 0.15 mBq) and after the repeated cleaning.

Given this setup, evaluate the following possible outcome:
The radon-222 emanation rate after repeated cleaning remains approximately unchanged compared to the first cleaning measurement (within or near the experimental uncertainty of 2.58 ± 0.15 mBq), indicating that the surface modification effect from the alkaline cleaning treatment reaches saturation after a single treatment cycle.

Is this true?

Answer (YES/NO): NO